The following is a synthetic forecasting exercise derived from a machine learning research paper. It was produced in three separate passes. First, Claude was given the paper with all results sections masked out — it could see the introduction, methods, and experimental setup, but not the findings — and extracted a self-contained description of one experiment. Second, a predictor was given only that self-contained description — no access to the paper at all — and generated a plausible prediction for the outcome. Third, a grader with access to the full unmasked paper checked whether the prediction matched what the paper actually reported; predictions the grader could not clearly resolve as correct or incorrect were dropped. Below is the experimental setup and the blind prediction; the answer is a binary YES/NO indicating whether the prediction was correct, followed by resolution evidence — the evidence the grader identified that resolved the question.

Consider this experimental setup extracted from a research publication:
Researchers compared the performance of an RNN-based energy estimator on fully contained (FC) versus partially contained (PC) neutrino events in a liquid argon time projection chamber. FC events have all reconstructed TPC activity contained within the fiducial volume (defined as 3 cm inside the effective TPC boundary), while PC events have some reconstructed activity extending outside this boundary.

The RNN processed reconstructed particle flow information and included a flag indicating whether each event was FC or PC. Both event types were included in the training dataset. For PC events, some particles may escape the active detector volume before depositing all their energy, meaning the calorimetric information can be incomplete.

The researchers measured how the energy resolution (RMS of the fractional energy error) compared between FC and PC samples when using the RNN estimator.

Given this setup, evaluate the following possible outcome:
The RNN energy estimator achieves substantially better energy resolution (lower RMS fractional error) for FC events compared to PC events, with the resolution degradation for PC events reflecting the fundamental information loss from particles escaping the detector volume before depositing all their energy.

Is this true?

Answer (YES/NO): YES